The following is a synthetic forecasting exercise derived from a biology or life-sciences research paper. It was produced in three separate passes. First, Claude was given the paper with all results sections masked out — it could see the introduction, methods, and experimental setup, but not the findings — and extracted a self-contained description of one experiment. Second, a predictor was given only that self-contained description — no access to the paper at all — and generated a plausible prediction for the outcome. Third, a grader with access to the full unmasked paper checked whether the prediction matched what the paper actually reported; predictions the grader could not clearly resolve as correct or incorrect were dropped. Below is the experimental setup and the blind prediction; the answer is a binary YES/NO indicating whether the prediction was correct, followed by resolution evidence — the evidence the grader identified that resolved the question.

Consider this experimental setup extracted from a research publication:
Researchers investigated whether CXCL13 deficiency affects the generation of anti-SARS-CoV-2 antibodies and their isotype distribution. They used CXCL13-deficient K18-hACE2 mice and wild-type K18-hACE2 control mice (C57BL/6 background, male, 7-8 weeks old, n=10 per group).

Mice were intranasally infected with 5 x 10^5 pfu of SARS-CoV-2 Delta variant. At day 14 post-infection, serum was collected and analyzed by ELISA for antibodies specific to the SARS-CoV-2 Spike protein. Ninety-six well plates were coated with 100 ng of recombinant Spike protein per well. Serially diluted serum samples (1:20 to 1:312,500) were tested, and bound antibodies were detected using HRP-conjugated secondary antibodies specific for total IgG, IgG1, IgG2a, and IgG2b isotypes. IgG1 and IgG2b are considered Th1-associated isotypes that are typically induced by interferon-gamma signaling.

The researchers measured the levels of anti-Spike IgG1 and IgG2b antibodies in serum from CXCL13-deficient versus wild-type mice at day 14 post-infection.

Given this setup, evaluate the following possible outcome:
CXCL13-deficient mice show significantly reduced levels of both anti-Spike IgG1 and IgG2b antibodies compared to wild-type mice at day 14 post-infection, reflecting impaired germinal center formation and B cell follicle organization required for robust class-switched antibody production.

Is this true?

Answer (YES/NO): YES